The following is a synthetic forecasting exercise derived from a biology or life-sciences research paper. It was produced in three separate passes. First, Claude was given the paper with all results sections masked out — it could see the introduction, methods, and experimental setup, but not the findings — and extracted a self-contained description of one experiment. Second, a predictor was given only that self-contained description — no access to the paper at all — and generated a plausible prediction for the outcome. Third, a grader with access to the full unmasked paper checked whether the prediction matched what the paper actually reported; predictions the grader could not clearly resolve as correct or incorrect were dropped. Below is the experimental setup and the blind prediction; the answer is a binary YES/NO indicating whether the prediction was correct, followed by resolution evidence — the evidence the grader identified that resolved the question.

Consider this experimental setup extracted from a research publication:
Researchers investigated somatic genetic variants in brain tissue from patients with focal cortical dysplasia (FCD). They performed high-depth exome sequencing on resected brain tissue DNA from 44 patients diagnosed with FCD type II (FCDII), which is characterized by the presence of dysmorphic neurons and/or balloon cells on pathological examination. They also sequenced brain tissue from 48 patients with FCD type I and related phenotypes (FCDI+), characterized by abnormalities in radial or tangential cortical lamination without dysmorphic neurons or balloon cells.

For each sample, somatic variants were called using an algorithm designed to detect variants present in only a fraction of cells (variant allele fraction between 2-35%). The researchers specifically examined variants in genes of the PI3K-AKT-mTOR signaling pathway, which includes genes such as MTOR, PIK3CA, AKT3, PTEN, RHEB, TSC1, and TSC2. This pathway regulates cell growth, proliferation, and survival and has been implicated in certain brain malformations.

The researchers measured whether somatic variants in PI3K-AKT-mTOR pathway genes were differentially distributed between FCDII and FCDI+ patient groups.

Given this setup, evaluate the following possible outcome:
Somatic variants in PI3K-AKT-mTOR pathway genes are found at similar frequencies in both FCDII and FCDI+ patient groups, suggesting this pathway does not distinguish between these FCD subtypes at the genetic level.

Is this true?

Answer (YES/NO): NO